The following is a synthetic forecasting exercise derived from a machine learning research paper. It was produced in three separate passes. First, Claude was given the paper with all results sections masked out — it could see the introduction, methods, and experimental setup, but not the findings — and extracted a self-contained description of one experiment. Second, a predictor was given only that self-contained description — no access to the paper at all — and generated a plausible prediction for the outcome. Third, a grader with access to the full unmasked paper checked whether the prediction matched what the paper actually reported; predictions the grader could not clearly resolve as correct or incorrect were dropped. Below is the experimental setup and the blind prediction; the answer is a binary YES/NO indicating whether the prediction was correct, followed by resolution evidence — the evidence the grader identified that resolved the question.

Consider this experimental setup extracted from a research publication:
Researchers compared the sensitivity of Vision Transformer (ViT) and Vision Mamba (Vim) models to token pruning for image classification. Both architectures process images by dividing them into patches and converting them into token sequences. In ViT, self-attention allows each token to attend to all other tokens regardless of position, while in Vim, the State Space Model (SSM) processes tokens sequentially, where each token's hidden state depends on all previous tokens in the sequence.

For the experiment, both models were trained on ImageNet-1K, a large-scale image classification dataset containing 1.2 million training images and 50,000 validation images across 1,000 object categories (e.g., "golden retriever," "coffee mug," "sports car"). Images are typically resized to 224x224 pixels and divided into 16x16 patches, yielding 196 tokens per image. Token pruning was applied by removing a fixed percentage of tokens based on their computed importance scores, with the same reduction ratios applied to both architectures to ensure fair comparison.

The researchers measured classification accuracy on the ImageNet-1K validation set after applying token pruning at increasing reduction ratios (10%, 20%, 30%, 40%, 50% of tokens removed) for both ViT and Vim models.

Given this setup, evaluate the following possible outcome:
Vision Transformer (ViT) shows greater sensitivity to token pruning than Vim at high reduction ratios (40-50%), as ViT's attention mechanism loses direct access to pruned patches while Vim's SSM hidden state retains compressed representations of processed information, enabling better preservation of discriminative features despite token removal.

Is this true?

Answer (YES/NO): NO